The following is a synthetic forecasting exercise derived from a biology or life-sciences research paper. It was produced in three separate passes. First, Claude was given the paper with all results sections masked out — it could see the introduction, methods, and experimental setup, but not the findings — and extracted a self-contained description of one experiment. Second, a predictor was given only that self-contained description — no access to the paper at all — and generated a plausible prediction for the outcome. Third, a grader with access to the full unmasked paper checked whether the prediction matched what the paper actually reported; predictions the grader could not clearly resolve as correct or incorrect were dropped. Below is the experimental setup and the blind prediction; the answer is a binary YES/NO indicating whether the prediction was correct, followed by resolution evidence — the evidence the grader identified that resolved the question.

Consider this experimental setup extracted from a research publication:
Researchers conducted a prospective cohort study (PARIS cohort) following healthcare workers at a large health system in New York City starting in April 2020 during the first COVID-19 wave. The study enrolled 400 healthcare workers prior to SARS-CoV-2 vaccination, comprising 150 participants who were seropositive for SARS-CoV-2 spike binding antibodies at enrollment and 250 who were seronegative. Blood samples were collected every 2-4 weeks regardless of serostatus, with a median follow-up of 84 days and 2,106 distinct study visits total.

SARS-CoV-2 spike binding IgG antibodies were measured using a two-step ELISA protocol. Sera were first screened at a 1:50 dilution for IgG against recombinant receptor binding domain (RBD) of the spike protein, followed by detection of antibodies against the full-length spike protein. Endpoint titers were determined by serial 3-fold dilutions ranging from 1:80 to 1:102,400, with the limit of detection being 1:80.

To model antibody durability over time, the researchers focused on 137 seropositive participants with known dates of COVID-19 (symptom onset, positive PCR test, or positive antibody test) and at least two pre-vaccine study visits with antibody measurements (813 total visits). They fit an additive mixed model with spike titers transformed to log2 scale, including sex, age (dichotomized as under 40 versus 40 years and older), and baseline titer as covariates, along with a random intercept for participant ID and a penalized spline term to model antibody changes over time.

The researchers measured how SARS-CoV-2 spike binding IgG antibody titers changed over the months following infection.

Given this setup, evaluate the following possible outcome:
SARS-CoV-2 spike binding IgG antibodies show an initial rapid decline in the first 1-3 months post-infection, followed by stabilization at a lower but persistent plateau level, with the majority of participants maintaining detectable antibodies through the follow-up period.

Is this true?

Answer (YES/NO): YES